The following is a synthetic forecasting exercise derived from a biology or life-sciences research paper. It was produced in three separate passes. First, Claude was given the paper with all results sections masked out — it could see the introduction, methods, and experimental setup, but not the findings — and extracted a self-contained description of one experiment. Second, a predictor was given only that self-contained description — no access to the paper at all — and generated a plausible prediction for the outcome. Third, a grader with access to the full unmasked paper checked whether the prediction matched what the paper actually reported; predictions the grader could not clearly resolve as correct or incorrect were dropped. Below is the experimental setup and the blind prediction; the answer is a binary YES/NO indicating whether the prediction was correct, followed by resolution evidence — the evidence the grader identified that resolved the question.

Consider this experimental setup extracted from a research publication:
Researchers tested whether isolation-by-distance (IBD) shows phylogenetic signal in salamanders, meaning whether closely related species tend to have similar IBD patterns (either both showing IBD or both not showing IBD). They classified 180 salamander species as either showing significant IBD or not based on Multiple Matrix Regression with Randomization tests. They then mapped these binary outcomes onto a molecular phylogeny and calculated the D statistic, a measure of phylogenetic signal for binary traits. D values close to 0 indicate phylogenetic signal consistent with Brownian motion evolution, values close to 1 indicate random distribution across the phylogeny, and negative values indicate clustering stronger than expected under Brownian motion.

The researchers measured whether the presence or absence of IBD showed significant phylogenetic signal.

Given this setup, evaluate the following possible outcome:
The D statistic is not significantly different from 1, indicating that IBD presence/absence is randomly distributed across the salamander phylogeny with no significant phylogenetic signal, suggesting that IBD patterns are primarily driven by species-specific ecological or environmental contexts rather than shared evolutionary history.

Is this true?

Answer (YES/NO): YES